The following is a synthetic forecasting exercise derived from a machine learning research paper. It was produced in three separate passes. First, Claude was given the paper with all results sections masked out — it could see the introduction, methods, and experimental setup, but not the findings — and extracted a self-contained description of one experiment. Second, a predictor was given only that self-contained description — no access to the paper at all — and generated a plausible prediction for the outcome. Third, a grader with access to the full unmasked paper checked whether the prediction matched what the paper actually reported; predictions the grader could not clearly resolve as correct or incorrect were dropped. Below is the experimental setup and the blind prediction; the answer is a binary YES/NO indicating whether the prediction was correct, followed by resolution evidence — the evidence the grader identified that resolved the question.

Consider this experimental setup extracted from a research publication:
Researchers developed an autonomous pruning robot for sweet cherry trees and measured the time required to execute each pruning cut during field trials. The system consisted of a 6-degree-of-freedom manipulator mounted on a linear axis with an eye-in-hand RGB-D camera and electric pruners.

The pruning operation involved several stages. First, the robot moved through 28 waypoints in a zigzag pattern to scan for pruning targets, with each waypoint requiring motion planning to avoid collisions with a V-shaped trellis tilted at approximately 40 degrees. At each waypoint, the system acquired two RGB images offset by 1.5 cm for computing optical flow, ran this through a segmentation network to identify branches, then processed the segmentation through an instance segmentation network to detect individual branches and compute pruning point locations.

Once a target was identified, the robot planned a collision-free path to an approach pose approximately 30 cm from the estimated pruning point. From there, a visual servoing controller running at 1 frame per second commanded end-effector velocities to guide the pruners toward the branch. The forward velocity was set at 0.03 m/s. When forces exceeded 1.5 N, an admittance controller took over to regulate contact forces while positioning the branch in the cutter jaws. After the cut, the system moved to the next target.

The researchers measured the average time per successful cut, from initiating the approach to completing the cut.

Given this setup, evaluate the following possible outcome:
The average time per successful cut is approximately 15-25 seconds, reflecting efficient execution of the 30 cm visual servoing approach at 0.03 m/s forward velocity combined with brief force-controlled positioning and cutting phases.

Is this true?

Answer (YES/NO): NO